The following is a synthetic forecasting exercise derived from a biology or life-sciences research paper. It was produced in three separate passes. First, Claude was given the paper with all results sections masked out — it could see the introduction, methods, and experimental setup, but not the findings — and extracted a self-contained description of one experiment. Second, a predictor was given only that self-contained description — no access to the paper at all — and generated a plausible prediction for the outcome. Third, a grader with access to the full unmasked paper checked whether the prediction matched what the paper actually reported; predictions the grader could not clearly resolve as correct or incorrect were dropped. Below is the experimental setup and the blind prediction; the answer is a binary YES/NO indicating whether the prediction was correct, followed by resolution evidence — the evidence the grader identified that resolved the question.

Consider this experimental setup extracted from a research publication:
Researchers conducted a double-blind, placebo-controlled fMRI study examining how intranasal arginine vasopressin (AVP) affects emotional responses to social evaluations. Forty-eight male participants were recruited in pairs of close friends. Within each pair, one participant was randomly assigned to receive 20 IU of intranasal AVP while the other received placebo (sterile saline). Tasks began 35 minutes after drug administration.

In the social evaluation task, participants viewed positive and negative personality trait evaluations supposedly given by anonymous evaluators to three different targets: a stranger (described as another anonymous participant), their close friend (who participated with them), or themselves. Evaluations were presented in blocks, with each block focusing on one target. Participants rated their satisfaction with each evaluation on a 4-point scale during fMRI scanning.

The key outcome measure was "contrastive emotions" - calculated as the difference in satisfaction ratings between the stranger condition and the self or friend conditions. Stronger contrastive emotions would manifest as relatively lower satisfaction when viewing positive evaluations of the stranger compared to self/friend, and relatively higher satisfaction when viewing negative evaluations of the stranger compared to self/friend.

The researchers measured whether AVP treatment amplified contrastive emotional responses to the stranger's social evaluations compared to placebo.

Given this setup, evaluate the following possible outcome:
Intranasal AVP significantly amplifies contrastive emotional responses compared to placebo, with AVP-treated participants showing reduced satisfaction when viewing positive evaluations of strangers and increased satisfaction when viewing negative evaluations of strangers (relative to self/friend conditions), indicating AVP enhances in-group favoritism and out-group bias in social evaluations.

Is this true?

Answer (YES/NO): YES